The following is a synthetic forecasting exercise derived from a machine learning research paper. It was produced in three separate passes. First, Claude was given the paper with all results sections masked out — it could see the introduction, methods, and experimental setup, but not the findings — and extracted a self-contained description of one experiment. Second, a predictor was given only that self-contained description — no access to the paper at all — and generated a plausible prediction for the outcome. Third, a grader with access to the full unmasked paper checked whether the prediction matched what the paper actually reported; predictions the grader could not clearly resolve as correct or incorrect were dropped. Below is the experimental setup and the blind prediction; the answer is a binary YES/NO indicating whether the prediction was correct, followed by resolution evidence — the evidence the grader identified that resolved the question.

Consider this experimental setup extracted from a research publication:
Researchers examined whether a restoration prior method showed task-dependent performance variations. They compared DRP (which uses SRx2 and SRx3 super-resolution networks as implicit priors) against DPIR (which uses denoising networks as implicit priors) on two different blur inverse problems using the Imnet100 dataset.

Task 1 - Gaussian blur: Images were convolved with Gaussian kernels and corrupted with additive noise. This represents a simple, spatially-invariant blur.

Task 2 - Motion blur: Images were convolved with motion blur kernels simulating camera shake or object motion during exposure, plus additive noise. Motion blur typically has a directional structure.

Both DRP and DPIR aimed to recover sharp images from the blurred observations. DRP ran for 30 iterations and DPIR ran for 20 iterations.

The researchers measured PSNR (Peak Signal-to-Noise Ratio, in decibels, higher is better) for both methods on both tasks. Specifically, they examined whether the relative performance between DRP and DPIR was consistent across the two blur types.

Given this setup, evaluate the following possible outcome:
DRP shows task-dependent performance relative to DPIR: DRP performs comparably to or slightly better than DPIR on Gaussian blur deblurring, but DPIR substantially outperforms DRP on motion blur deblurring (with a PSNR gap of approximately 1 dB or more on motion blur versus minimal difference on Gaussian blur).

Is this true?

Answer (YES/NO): YES